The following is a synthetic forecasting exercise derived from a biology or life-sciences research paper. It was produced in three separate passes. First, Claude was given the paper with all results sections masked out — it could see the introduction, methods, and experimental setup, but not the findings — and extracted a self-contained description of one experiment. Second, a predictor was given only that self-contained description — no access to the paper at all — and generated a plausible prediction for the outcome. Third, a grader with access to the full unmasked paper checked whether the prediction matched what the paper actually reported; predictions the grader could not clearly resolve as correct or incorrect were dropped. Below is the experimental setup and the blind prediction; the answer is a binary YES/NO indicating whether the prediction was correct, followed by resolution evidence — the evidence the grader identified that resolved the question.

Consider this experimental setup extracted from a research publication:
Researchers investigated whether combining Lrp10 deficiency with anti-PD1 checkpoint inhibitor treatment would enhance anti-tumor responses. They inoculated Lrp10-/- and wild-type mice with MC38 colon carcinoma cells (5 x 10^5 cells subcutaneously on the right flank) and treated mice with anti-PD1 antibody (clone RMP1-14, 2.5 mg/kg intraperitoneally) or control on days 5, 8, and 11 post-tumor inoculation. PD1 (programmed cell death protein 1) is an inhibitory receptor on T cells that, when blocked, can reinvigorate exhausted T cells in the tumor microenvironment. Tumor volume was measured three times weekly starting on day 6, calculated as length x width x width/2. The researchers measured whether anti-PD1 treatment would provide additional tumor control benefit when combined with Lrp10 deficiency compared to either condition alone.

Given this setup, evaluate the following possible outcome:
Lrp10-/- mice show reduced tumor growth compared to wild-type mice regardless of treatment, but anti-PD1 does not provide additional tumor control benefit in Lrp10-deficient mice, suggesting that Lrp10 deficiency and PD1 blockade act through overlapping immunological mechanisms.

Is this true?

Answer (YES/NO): NO